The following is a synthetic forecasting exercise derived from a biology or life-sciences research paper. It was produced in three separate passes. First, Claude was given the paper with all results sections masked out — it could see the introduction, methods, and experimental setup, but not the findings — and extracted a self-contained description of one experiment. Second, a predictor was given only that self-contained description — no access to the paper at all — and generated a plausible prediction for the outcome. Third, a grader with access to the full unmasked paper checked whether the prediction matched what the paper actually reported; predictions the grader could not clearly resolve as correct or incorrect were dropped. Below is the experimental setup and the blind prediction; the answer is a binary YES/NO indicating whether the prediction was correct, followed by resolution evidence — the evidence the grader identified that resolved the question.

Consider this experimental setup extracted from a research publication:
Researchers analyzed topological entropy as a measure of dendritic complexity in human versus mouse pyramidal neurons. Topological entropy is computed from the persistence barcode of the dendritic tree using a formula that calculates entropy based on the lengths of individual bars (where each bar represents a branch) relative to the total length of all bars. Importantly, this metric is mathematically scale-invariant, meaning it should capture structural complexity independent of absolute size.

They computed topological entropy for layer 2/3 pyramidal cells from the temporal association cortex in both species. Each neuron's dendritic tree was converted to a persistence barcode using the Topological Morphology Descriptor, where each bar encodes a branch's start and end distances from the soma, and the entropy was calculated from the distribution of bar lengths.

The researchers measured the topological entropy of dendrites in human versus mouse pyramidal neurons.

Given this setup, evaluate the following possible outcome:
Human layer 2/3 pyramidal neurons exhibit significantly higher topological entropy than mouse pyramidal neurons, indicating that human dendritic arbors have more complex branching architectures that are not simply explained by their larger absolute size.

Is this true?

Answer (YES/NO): YES